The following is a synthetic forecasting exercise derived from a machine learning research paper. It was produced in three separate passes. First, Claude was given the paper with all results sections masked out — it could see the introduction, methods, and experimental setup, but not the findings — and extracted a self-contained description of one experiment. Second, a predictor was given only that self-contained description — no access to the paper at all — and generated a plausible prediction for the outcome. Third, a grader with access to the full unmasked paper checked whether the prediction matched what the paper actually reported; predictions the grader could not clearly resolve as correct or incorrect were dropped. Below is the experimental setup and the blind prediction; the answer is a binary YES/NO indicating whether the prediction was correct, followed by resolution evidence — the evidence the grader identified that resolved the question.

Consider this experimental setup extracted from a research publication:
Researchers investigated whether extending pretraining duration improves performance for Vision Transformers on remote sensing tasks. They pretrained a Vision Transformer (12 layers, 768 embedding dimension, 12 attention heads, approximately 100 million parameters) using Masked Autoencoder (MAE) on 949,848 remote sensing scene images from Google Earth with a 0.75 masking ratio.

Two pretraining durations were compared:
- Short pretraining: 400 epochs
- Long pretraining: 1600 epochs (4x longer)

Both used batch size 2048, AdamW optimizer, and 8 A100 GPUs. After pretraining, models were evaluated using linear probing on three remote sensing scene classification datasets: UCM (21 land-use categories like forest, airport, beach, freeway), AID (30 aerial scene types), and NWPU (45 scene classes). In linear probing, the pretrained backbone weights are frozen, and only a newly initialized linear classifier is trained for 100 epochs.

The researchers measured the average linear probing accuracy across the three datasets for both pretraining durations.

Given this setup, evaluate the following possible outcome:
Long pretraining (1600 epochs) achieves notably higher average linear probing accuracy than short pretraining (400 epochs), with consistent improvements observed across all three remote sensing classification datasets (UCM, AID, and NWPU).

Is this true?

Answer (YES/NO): NO